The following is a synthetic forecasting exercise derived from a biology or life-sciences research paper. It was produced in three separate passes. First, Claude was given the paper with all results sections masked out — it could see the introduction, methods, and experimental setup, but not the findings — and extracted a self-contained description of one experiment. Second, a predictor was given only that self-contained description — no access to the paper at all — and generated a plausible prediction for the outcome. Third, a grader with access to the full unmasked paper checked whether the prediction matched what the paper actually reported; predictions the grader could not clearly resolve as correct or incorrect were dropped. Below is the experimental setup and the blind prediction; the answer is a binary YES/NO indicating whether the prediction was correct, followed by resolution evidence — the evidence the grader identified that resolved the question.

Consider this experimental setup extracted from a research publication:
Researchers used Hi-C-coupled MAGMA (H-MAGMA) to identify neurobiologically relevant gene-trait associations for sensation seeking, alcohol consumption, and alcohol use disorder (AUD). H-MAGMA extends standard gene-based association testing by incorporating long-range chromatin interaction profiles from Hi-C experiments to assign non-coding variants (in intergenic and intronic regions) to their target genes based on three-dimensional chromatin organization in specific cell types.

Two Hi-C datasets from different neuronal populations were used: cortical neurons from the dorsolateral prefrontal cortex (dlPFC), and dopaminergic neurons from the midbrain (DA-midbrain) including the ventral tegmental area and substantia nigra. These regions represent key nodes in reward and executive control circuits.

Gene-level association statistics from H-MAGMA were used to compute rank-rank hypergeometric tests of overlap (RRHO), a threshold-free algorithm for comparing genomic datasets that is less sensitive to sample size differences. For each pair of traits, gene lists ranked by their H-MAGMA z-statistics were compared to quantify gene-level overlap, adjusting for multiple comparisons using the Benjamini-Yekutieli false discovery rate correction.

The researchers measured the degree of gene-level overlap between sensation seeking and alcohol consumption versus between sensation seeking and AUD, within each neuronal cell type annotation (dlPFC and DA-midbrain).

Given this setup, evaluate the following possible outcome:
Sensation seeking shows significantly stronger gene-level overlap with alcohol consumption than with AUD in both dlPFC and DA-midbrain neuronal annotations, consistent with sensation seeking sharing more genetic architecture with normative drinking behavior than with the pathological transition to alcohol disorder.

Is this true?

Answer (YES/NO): YES